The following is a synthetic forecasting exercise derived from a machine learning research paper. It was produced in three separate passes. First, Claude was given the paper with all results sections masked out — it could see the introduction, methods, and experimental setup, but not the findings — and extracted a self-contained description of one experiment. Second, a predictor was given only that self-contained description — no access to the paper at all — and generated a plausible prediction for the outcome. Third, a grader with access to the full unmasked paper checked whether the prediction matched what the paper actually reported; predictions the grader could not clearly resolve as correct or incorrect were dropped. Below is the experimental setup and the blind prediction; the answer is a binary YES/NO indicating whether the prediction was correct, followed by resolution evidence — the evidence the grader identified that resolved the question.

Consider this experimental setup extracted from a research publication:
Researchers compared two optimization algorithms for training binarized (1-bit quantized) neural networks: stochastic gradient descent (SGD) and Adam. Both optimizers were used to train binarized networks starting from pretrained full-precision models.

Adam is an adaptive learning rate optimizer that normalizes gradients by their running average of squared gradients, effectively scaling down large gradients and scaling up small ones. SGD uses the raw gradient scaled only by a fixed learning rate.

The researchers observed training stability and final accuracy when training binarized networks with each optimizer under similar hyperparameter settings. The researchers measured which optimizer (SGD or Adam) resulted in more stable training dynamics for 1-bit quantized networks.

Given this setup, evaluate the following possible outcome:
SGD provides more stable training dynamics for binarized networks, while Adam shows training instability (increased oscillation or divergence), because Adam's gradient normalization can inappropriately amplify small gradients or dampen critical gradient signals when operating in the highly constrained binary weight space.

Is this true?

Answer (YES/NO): NO